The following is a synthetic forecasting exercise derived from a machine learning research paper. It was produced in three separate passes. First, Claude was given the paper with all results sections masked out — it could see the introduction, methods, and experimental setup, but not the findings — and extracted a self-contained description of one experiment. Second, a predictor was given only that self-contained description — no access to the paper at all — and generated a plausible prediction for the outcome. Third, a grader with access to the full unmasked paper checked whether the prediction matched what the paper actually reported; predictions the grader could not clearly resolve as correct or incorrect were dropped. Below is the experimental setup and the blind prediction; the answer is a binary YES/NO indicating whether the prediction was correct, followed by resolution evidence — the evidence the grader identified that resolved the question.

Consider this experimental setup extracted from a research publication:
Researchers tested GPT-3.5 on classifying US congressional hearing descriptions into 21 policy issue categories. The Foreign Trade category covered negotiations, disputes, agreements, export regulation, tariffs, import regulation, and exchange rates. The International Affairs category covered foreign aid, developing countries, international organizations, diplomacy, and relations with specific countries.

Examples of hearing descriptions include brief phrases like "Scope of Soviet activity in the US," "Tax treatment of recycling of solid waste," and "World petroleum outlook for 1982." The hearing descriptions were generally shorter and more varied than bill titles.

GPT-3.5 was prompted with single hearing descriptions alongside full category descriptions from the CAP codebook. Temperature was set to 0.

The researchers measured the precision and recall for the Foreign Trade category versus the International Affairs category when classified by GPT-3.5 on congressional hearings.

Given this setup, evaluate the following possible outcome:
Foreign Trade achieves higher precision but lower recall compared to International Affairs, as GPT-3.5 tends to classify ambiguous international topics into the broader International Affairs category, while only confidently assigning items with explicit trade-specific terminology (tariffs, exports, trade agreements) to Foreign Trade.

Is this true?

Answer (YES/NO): NO